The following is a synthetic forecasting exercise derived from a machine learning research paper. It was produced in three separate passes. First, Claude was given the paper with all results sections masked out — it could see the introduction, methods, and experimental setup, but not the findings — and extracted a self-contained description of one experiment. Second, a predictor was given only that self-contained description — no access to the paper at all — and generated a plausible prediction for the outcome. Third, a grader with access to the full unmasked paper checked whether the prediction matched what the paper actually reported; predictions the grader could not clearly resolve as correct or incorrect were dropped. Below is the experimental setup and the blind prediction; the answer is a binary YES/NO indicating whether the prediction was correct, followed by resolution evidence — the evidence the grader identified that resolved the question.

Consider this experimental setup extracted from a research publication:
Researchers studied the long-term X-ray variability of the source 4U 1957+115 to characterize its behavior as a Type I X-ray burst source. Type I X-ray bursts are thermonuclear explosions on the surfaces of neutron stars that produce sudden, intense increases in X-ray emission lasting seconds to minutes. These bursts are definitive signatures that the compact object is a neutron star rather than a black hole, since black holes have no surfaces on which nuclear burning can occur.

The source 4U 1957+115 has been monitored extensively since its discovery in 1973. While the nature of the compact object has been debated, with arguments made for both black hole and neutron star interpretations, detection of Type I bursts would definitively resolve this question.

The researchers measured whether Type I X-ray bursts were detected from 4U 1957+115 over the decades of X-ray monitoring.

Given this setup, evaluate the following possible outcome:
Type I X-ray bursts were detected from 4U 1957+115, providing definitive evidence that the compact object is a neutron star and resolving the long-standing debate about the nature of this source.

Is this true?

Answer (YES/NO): NO